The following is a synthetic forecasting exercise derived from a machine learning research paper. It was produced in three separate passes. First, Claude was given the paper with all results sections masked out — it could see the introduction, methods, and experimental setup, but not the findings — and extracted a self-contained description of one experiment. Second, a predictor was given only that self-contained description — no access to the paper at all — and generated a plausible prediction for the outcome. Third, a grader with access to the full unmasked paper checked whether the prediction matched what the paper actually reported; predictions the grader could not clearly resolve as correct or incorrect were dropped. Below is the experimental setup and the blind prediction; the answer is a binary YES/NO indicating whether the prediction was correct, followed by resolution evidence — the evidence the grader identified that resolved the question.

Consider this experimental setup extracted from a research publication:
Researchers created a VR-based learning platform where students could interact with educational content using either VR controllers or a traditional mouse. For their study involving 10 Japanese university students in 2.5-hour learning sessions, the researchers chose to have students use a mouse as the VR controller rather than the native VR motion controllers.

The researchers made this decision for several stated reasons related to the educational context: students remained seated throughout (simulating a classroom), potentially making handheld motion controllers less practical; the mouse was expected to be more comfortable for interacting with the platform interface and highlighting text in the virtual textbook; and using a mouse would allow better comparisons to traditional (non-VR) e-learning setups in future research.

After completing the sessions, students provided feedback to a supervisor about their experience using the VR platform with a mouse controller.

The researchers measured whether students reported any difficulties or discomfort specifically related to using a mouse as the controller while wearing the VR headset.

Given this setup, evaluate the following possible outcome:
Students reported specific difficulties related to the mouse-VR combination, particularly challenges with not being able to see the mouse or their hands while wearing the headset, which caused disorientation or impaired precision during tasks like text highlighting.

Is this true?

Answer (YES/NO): NO